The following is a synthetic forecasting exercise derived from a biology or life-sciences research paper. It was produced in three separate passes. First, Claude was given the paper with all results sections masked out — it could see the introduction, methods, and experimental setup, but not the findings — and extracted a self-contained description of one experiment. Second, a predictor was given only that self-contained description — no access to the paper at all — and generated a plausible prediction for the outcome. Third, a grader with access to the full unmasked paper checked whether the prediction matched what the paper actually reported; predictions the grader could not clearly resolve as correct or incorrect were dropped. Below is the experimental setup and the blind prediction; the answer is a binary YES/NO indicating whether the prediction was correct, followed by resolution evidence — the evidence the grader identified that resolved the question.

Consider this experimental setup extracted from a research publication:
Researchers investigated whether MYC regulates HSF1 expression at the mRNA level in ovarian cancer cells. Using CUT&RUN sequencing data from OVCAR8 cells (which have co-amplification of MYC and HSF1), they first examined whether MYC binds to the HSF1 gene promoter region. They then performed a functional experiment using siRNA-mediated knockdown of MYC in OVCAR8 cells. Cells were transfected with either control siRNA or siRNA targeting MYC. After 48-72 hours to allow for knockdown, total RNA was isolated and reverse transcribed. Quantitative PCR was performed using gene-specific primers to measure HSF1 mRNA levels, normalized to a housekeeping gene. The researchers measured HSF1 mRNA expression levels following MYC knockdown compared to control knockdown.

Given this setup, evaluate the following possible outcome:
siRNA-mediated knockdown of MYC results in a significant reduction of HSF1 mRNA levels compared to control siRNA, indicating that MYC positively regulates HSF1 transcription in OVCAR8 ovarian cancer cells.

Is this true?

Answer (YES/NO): YES